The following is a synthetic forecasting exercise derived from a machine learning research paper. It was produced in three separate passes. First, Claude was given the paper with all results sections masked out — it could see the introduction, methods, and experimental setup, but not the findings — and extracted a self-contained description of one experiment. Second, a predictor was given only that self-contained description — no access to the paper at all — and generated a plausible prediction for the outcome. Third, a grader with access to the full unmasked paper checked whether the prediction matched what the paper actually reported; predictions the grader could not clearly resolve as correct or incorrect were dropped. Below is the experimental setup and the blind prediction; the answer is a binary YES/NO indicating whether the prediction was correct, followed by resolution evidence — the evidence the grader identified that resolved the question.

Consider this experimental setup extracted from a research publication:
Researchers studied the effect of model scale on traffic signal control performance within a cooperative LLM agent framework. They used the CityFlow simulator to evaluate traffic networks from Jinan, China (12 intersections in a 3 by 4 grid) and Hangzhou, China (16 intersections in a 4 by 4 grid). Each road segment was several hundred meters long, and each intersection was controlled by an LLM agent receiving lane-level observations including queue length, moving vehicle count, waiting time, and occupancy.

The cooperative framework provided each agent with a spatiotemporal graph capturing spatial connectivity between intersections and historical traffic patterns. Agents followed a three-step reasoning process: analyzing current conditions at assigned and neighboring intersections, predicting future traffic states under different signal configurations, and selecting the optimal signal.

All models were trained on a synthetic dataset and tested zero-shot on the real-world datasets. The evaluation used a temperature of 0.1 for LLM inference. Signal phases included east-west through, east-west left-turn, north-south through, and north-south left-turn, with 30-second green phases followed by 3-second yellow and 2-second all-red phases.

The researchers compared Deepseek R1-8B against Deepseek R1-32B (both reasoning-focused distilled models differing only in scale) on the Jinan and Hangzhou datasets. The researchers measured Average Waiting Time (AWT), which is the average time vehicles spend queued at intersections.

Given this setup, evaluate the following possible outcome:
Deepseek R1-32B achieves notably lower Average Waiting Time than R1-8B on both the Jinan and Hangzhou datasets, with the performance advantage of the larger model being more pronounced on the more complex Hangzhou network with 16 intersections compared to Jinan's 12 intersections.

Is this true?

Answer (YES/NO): YES